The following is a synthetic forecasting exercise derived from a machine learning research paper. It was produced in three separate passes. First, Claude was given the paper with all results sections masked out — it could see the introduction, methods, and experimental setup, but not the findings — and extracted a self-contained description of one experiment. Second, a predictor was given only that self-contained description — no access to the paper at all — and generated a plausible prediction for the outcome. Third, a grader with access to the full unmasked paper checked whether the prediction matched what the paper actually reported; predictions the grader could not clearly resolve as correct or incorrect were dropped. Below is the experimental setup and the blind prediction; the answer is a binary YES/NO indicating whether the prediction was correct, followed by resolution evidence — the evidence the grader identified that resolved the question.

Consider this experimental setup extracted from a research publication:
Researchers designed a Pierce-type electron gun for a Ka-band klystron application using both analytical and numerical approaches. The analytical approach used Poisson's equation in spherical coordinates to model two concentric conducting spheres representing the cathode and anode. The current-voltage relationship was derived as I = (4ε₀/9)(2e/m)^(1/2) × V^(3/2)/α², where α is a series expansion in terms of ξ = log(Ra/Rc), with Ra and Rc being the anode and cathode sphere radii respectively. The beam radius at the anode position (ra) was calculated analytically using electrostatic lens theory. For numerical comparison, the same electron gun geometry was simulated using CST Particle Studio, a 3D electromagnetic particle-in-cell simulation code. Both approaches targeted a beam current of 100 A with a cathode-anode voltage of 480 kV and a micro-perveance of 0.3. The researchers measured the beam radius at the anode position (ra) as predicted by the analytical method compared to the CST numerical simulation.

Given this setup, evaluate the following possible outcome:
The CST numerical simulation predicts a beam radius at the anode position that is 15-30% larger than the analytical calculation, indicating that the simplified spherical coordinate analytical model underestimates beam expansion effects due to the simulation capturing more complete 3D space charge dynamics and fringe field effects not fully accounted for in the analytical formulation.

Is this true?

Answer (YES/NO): NO